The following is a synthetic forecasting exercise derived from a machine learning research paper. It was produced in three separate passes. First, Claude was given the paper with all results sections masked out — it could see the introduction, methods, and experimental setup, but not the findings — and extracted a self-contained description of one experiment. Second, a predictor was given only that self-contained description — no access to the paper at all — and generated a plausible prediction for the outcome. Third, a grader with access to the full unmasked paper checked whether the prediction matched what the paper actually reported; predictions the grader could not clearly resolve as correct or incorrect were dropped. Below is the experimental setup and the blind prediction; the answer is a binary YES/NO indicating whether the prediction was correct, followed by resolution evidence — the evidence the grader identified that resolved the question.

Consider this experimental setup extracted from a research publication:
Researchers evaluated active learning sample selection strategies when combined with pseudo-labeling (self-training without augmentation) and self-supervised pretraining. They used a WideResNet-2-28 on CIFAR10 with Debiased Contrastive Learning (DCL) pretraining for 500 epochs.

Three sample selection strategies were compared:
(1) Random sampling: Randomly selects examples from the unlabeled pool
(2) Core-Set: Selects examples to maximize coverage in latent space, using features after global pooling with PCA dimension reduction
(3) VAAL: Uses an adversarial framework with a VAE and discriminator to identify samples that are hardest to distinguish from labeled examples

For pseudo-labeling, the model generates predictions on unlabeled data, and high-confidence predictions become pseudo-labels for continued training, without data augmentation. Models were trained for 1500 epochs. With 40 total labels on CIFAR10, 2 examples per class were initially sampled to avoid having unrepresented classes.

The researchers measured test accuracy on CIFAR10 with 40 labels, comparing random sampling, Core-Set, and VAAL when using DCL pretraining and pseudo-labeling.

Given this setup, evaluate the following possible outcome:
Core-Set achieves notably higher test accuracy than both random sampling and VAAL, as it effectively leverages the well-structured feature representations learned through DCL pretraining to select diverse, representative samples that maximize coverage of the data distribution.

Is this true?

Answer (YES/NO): NO